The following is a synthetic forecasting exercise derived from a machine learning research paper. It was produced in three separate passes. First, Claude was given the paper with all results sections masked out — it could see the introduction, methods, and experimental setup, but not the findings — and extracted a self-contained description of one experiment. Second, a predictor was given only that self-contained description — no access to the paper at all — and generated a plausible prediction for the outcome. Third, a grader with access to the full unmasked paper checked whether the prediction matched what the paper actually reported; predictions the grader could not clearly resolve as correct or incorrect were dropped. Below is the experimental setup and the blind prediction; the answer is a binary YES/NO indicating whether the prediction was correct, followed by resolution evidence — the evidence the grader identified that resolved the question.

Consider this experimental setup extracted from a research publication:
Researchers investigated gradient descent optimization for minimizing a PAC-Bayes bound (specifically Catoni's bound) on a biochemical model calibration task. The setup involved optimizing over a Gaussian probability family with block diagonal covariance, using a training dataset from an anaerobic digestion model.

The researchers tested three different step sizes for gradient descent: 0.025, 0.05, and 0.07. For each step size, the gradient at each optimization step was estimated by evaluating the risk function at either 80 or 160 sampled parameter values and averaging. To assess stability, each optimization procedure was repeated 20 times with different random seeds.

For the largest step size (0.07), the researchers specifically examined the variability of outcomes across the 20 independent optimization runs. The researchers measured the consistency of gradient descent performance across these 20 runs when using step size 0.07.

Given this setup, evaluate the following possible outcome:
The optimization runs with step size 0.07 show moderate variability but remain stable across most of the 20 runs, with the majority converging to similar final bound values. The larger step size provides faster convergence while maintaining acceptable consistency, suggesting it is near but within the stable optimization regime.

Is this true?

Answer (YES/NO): NO